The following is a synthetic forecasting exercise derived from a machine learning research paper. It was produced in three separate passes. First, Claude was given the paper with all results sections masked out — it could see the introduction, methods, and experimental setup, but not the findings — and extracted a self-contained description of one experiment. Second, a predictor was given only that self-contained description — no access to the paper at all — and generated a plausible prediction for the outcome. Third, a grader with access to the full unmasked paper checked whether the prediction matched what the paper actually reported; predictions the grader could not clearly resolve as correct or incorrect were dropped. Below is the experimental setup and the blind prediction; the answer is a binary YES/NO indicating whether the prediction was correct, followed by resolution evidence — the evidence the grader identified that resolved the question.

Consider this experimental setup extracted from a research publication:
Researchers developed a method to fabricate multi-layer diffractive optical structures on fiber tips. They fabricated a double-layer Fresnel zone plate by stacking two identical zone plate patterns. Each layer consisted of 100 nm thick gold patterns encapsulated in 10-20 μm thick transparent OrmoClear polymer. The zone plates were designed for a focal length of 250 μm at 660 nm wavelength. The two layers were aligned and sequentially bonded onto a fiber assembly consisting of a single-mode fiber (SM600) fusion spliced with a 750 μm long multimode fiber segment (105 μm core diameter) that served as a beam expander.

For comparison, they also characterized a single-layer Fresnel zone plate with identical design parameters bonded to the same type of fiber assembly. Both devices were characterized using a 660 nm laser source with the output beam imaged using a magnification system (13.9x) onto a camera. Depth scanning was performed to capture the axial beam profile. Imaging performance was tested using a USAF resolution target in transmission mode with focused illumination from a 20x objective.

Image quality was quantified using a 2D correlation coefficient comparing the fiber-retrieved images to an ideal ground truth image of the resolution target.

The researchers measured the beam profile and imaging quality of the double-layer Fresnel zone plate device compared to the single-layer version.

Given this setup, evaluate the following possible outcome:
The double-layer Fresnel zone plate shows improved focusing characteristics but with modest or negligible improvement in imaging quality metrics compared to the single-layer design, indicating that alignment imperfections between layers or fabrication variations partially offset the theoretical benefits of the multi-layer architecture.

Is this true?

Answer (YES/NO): NO